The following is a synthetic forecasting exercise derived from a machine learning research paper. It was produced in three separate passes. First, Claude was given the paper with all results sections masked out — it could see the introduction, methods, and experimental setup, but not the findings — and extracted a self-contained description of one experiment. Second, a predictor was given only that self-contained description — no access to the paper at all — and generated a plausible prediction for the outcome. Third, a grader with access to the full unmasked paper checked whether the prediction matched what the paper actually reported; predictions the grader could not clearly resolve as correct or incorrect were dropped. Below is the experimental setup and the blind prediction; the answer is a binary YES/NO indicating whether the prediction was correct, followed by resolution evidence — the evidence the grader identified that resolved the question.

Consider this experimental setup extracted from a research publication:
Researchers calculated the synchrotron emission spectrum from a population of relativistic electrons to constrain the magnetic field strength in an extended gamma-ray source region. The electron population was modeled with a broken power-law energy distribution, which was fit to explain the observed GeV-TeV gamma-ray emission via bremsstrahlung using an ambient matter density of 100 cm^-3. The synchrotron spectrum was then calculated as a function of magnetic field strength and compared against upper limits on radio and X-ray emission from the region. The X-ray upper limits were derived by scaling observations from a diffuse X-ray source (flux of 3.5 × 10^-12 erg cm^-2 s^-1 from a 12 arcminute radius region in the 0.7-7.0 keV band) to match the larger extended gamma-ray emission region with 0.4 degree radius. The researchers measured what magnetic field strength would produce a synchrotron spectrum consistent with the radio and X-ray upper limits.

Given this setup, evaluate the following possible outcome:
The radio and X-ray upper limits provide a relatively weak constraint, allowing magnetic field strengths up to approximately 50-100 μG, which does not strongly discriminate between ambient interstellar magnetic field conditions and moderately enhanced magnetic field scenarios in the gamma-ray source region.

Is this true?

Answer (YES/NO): NO